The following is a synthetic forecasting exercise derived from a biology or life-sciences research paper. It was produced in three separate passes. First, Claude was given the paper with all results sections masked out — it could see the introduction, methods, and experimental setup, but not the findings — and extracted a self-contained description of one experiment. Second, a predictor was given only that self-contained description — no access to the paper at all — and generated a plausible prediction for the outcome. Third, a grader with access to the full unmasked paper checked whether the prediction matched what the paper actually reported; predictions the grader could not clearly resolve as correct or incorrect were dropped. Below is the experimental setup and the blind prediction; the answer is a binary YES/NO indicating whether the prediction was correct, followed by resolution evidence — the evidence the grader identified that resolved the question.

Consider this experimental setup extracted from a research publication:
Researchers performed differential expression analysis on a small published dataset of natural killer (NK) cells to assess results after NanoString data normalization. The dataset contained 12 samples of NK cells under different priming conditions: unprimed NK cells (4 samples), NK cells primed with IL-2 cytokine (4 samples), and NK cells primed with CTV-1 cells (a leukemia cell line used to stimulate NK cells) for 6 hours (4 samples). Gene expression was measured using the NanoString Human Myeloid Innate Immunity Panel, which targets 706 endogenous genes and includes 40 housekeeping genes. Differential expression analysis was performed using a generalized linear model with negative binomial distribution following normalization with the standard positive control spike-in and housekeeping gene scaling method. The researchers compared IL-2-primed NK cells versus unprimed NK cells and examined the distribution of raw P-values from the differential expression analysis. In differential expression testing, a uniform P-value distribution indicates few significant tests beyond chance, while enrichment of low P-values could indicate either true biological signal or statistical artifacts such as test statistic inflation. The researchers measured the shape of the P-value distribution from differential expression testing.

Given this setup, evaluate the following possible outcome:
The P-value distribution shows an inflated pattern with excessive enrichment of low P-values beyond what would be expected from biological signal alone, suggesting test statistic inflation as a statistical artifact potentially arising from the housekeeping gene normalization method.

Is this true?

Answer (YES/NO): YES